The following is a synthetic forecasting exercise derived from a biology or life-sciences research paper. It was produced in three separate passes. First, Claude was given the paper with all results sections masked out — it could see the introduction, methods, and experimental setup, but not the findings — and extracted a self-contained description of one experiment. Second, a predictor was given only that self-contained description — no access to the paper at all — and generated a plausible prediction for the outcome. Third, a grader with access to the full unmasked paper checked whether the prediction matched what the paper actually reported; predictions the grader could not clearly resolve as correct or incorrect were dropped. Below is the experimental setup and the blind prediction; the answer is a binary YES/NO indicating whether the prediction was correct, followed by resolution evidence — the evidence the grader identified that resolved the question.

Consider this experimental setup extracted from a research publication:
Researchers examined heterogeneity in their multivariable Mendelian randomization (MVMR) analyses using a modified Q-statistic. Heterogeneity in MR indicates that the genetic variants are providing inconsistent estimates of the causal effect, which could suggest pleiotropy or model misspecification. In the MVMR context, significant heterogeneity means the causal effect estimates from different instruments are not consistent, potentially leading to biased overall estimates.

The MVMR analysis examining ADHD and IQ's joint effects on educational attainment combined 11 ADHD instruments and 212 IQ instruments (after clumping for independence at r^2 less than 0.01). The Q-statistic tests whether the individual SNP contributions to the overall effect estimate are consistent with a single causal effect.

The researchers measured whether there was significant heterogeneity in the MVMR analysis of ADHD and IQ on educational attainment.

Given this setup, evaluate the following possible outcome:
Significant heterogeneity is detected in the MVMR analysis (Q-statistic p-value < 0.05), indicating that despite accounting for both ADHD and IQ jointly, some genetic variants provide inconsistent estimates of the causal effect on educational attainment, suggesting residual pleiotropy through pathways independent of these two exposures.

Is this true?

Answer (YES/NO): YES